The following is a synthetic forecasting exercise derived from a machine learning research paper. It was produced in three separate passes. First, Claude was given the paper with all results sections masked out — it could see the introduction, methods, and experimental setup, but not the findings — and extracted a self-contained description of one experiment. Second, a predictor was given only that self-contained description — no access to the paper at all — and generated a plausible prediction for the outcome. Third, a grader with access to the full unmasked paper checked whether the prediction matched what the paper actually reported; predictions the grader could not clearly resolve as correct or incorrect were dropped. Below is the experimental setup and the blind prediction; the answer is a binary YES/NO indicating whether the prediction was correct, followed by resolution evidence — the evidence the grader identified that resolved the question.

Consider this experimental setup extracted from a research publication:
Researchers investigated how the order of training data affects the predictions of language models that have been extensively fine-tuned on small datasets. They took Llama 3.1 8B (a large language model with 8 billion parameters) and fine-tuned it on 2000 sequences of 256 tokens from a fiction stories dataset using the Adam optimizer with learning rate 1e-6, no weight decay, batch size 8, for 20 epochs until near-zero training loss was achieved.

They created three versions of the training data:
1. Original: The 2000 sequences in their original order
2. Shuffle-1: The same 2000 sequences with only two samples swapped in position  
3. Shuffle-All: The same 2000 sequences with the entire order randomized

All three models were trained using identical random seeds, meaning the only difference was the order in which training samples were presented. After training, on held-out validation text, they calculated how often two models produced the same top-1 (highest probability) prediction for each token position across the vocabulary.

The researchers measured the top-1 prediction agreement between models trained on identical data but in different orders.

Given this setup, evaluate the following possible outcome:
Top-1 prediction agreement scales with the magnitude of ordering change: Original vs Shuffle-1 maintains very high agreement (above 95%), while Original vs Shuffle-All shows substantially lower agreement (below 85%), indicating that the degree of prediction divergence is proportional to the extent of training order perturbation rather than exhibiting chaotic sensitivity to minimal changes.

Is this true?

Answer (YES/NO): NO